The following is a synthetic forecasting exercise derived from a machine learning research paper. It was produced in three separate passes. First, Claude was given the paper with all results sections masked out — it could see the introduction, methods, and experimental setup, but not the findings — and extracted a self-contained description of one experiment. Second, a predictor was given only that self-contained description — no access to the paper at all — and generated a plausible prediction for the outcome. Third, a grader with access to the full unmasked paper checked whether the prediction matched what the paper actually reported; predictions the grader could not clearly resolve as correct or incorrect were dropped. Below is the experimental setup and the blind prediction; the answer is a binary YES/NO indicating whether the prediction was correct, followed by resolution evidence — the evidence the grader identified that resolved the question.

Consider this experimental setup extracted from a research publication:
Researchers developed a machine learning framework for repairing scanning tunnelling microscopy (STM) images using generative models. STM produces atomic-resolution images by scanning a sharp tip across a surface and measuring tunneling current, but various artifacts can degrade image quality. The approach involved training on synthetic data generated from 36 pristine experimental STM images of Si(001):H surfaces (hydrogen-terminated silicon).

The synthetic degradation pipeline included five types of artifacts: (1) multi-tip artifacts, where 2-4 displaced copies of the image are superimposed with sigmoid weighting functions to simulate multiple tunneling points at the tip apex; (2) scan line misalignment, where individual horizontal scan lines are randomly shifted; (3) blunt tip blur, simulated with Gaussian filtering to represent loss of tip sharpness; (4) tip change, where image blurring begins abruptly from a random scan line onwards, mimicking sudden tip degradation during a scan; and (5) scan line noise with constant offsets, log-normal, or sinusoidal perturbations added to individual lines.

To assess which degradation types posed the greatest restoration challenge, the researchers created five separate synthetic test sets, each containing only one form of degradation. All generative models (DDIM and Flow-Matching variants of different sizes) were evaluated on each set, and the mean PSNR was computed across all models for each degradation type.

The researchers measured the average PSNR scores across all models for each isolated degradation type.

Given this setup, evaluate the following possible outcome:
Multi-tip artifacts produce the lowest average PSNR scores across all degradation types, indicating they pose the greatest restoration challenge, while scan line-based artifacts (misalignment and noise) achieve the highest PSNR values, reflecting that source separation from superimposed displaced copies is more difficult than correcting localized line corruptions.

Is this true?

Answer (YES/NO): NO